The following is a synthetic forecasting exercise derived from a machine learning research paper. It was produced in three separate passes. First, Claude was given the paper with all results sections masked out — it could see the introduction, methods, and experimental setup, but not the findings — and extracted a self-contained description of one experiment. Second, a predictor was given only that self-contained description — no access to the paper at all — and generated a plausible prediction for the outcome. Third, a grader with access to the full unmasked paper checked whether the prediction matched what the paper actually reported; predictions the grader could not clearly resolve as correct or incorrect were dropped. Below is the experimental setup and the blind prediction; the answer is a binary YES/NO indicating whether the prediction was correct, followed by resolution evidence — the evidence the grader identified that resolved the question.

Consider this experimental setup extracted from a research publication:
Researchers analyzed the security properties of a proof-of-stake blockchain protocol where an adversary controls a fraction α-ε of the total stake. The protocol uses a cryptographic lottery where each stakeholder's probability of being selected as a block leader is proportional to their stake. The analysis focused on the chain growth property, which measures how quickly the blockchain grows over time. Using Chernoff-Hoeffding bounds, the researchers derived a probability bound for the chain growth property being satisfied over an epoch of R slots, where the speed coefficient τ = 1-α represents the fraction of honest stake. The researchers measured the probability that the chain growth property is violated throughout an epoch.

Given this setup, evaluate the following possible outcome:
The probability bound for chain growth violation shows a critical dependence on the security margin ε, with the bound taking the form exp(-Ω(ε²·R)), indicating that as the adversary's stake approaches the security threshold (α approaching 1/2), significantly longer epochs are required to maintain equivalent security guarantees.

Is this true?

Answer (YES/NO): NO